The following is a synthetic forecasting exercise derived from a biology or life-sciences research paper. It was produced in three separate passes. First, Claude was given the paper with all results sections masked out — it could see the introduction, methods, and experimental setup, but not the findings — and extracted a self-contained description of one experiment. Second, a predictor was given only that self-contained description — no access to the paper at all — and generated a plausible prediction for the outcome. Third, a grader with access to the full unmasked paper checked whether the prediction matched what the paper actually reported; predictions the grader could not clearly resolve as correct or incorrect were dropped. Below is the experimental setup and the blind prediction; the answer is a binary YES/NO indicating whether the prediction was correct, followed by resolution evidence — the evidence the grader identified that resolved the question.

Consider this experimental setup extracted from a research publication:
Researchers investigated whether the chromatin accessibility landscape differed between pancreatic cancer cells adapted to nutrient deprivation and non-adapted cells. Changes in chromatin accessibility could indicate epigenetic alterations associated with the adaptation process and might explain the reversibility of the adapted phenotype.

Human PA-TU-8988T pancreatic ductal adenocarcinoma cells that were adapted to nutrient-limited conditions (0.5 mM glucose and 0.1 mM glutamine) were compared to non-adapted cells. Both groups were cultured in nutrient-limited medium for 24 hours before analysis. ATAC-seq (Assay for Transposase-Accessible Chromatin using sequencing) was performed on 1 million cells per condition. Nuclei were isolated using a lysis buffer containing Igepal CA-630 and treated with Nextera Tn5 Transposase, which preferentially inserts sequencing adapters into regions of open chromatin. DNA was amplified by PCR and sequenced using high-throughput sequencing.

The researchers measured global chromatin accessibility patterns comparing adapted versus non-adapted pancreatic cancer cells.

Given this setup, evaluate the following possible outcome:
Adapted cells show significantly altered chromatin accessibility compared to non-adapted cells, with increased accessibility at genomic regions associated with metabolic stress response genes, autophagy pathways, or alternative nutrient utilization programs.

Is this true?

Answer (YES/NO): YES